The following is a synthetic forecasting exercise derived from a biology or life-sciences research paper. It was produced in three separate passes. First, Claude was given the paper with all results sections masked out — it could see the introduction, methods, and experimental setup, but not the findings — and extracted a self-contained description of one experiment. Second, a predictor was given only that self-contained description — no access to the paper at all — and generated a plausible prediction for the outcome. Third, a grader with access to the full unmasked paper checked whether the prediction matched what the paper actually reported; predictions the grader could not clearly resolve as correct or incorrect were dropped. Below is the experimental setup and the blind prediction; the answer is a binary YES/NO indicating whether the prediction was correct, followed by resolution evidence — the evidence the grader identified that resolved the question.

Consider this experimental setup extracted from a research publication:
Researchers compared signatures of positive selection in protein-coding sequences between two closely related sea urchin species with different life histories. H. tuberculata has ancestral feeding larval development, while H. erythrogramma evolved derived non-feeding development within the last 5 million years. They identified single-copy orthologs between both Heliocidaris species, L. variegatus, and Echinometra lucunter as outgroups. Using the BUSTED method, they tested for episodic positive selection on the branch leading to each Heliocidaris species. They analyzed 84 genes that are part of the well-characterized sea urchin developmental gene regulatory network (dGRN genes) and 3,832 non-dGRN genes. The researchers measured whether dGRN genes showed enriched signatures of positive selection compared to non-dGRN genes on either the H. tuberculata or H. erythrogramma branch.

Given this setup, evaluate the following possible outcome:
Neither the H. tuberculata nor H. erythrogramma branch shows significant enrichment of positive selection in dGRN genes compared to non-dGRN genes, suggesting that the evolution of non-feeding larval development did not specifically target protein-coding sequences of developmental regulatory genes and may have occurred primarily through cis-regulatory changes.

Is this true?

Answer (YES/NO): YES